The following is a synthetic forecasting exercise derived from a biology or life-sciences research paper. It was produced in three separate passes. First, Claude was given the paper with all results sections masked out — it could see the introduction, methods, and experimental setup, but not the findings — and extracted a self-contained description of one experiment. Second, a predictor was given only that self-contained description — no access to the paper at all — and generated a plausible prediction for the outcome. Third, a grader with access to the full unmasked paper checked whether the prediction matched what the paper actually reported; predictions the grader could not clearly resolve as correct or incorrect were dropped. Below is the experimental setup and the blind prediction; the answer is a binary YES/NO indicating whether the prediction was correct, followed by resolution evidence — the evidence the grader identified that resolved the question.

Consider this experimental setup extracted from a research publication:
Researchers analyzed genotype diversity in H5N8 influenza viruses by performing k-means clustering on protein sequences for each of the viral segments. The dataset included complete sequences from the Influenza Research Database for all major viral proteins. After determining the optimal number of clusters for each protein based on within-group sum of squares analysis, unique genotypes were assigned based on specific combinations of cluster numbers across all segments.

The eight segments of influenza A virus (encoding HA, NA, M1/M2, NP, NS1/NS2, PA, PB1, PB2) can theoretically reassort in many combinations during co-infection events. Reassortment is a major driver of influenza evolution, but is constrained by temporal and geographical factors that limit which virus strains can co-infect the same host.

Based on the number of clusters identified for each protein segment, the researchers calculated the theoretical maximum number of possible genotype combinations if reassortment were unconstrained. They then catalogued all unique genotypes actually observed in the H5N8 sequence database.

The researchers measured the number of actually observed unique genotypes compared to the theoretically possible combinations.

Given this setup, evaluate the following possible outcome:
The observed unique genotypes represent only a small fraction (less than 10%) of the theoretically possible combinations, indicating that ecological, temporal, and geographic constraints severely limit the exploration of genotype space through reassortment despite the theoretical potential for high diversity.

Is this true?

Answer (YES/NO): YES